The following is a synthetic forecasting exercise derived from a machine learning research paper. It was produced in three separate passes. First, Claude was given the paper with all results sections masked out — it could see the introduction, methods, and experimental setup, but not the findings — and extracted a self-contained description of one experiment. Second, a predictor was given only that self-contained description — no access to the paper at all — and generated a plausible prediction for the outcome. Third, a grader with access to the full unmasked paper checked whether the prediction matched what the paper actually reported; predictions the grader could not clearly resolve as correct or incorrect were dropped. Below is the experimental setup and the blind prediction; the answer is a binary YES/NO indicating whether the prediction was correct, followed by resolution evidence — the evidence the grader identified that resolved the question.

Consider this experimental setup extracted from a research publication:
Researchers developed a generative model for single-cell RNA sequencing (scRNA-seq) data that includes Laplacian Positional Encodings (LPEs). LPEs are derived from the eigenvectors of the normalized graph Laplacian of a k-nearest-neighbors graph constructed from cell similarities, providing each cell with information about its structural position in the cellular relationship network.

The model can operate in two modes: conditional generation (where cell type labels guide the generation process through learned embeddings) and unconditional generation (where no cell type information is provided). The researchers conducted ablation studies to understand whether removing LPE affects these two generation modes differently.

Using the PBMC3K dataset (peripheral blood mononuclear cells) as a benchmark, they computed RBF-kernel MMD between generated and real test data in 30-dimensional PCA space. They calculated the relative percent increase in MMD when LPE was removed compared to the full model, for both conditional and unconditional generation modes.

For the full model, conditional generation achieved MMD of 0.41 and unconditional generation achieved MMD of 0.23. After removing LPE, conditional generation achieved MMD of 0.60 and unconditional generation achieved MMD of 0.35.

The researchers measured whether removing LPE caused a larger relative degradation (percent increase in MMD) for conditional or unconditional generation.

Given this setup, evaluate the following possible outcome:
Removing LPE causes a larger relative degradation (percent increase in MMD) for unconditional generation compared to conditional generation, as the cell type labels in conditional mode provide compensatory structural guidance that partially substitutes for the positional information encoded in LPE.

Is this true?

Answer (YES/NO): YES